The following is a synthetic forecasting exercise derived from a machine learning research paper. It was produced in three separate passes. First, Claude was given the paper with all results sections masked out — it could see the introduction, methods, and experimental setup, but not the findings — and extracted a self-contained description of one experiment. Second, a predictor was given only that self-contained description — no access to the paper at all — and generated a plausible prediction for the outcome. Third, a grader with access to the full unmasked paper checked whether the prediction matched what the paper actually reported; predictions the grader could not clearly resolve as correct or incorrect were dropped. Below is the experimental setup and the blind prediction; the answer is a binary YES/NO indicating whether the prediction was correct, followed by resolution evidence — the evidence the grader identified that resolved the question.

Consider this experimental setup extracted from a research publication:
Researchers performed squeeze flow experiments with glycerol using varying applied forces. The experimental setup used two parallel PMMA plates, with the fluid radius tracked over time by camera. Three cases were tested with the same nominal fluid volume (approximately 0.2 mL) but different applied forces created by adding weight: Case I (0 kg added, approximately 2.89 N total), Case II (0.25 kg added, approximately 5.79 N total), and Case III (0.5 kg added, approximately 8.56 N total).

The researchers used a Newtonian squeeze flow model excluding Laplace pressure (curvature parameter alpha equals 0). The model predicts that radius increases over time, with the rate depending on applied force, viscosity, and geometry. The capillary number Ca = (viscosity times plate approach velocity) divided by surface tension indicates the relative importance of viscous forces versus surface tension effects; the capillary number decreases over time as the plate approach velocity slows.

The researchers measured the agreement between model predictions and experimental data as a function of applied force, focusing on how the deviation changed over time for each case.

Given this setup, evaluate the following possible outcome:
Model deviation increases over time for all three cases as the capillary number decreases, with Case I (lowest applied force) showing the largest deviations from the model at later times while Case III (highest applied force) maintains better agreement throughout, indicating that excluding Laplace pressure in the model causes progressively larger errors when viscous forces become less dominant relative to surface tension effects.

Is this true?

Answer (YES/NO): YES